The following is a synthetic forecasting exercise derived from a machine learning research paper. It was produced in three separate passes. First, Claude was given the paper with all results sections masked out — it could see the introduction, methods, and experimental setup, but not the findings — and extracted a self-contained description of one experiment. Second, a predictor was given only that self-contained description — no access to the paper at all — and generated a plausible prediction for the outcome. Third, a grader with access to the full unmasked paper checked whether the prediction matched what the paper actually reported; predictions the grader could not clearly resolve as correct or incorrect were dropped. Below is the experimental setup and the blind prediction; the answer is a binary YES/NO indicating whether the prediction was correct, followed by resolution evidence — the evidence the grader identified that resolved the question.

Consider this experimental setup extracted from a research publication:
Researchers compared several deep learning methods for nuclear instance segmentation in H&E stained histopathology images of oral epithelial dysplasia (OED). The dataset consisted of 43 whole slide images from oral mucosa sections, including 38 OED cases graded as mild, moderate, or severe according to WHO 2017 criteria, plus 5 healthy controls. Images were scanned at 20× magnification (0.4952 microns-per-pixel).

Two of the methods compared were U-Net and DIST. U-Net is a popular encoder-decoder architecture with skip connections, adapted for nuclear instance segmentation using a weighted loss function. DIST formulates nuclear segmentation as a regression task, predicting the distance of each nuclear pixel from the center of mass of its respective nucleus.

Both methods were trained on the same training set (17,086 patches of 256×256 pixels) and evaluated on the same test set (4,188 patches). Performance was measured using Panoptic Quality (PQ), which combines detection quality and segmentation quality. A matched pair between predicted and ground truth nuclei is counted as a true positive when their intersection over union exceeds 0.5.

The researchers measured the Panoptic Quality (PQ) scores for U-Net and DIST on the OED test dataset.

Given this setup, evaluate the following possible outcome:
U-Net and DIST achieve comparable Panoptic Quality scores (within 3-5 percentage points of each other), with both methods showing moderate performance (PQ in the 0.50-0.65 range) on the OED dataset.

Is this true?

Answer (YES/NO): YES